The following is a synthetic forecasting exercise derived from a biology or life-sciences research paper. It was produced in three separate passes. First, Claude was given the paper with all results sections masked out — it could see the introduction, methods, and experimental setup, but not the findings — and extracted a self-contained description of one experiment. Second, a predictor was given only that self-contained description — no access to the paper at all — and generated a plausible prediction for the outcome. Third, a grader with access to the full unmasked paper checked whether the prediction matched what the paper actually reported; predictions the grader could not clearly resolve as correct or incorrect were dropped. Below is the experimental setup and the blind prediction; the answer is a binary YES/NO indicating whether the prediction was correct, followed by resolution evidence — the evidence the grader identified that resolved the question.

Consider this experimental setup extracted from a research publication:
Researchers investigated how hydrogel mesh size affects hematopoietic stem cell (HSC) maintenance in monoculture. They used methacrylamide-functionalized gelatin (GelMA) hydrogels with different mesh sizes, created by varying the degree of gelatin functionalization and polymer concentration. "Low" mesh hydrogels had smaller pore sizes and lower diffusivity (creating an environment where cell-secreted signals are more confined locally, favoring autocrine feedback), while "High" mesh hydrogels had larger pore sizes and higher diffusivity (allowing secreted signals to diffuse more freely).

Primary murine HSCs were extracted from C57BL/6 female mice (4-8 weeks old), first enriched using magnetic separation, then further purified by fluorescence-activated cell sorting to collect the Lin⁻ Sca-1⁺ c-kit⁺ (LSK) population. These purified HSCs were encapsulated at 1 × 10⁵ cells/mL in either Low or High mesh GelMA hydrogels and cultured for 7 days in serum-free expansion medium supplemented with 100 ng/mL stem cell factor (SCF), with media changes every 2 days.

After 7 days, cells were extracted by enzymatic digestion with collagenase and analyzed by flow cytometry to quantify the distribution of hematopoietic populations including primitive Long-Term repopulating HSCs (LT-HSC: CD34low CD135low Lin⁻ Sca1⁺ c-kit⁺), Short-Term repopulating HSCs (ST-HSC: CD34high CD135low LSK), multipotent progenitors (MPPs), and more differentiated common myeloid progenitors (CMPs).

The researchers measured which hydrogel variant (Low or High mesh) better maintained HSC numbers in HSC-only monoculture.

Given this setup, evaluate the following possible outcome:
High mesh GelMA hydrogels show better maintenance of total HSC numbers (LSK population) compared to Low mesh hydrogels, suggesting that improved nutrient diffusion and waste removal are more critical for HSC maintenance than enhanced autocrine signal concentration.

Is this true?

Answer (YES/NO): YES